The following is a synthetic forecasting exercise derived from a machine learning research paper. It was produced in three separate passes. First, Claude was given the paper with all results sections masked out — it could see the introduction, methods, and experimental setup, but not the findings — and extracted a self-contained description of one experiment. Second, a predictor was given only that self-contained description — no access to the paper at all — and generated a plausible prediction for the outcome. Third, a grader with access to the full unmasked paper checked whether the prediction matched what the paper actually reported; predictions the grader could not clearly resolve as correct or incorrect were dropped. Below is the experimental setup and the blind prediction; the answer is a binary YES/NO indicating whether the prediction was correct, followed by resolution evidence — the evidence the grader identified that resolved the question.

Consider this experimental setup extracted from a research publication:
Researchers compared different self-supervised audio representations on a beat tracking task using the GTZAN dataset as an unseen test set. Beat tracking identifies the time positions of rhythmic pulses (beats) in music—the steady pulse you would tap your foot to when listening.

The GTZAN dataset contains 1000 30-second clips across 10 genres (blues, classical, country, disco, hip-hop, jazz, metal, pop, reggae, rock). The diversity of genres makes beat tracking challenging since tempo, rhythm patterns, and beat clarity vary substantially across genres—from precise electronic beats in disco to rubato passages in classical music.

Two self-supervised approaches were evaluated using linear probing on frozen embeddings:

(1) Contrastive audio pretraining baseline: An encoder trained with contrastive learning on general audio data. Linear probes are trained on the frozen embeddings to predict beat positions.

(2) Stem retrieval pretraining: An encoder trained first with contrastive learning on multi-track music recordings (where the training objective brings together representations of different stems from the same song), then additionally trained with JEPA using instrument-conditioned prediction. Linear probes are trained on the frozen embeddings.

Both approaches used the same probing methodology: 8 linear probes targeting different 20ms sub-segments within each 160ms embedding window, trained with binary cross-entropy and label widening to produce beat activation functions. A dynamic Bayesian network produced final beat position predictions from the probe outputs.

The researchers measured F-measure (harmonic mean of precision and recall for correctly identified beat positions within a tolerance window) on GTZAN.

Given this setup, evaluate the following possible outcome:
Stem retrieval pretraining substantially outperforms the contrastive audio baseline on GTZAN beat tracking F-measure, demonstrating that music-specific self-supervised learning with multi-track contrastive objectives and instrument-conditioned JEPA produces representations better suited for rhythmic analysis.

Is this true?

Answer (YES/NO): NO